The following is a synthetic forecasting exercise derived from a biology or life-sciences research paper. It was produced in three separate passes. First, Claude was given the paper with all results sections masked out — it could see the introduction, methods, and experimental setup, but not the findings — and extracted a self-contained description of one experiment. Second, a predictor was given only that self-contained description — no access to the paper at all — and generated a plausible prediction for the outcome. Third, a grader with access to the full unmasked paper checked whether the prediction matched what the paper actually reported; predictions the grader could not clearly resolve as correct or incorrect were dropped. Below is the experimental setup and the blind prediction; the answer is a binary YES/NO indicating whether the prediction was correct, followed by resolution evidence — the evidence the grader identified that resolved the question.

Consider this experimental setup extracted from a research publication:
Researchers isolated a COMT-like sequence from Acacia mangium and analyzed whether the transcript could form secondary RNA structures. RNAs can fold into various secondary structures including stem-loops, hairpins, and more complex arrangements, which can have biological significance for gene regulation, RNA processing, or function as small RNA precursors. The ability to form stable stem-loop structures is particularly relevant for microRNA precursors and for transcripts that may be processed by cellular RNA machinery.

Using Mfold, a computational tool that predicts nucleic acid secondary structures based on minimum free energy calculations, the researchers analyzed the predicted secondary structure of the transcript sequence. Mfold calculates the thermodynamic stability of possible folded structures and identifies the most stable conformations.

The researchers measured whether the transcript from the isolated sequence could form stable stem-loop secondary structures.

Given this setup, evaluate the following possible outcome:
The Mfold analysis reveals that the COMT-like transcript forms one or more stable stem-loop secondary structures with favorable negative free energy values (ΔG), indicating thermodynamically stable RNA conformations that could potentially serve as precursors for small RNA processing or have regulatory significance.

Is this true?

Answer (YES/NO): YES